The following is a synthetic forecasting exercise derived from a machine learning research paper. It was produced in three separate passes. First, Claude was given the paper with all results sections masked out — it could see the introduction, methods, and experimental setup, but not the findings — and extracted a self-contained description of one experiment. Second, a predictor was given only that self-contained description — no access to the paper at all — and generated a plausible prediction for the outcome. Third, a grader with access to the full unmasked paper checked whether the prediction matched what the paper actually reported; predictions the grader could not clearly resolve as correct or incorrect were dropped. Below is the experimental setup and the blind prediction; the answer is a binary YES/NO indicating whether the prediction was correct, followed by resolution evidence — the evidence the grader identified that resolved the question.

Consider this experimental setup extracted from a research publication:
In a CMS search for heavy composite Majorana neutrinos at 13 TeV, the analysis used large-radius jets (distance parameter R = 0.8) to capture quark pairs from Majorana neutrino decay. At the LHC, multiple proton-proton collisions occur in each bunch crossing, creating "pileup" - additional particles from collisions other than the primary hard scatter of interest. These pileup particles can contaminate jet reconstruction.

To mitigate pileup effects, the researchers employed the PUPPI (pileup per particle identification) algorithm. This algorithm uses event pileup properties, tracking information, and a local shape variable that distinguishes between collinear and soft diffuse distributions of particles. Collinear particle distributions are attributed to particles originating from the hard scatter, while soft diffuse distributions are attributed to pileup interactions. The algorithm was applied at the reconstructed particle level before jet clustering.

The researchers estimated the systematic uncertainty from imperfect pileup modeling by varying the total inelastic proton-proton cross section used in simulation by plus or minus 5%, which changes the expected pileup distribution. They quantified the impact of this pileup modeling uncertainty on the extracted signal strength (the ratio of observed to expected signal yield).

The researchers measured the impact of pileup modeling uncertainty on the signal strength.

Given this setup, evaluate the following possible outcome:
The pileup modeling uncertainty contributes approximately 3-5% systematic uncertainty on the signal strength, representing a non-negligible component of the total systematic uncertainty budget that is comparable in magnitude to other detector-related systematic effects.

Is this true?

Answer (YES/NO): NO